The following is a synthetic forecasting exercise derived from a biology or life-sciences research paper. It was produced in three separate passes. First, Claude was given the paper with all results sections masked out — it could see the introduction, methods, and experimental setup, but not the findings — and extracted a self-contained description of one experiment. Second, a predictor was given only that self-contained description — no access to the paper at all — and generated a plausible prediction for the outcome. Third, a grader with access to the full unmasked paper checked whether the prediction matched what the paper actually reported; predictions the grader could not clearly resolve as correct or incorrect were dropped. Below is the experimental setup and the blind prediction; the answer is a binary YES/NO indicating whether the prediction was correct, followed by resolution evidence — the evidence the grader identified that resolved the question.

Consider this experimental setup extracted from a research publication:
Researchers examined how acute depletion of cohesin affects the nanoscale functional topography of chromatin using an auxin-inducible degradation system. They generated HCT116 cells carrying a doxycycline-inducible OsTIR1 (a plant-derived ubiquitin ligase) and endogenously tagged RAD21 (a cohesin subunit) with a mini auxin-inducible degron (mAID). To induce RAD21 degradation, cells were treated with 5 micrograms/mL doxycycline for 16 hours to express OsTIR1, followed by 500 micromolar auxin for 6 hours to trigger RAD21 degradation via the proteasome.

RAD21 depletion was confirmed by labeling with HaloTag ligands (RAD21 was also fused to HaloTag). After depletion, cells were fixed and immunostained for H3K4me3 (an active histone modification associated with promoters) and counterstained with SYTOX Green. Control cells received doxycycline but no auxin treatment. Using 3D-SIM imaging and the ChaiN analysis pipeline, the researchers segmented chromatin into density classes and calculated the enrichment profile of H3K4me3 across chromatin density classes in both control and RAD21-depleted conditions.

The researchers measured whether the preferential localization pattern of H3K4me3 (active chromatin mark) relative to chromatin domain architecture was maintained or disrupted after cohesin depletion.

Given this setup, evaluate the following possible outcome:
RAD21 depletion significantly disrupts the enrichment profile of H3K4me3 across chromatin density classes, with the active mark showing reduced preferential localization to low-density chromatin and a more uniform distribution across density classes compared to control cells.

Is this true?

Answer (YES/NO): NO